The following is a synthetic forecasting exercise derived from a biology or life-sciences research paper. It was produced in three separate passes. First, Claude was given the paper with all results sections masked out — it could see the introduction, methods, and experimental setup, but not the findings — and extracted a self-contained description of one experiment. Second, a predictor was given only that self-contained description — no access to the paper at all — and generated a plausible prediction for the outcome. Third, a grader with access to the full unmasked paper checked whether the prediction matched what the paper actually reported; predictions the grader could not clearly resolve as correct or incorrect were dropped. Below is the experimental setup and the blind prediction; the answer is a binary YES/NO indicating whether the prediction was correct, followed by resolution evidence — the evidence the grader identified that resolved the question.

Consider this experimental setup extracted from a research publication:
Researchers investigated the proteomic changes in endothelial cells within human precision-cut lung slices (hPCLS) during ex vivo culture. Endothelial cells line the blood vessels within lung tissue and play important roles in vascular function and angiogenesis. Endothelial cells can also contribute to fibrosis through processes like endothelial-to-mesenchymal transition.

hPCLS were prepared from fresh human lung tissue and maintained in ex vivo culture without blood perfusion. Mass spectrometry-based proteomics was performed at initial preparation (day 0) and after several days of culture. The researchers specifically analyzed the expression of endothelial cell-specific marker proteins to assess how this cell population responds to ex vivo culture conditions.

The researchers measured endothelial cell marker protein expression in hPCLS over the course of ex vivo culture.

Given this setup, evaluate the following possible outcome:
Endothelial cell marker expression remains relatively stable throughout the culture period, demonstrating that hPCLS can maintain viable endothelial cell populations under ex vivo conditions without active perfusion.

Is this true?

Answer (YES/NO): YES